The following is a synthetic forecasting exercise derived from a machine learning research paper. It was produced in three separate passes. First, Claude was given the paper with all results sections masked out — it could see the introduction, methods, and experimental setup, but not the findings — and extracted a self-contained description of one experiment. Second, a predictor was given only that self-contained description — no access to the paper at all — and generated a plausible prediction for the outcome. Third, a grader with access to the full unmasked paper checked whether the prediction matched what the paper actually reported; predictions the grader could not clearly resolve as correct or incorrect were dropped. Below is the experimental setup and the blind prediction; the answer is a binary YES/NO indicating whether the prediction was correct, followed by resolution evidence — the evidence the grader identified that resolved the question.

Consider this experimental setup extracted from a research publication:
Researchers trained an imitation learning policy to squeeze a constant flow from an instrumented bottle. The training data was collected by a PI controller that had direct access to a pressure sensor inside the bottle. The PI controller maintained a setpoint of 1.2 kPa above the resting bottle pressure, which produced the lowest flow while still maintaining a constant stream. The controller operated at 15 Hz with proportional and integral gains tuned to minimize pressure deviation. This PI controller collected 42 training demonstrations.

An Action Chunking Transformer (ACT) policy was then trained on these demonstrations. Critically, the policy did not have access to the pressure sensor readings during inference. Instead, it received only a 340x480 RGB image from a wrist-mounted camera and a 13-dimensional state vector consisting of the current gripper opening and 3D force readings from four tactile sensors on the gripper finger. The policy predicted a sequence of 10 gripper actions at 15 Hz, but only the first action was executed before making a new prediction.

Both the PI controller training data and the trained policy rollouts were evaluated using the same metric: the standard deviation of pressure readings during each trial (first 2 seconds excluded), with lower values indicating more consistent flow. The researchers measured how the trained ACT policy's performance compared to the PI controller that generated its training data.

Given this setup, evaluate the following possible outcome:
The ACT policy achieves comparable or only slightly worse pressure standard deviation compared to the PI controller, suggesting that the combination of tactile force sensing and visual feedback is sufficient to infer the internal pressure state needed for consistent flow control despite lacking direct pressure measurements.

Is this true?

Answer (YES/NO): NO